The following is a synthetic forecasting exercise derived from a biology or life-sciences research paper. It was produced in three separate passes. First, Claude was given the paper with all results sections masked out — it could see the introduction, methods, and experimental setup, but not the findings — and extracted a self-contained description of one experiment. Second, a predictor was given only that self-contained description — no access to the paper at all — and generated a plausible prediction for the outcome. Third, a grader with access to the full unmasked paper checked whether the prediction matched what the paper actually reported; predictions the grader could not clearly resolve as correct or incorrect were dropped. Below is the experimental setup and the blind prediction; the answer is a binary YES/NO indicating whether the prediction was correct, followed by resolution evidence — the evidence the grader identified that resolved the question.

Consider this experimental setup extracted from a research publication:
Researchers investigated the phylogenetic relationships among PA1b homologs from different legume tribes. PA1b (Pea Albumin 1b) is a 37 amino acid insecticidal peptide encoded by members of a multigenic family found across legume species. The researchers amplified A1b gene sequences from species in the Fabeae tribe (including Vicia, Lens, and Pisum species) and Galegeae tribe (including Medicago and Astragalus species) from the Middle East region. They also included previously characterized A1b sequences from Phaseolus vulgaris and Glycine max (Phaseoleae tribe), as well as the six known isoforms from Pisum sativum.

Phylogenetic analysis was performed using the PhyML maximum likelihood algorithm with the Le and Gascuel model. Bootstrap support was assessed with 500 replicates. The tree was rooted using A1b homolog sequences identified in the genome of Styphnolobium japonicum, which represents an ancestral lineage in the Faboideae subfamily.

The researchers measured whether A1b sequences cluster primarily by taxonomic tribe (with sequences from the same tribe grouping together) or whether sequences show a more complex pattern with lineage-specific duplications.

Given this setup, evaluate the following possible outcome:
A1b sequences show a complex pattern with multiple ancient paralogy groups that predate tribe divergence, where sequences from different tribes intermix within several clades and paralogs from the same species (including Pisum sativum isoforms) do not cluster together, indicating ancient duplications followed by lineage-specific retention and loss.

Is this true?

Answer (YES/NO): NO